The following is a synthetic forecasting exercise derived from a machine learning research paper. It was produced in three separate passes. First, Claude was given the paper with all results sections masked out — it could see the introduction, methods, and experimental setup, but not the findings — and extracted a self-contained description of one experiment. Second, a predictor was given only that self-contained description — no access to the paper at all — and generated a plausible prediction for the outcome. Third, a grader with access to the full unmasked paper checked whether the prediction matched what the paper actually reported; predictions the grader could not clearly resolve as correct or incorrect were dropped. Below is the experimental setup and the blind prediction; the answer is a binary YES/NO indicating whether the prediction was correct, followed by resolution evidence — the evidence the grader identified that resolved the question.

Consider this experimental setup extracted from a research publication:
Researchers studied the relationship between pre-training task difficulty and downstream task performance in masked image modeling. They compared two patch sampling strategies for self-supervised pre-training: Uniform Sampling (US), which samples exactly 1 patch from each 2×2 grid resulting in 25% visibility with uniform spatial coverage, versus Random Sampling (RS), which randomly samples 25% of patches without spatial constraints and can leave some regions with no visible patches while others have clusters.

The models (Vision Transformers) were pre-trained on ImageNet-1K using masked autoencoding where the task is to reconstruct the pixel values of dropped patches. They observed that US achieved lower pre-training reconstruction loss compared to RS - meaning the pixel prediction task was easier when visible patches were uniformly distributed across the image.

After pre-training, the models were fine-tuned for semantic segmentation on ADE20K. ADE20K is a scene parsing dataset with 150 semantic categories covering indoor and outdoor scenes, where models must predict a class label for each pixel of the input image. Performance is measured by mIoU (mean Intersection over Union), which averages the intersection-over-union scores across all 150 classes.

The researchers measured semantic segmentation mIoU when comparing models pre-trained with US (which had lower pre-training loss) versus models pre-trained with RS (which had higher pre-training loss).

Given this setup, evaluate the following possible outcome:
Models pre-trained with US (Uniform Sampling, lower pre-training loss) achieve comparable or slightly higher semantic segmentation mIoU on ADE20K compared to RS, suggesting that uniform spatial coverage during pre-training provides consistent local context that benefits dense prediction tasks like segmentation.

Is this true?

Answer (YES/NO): NO